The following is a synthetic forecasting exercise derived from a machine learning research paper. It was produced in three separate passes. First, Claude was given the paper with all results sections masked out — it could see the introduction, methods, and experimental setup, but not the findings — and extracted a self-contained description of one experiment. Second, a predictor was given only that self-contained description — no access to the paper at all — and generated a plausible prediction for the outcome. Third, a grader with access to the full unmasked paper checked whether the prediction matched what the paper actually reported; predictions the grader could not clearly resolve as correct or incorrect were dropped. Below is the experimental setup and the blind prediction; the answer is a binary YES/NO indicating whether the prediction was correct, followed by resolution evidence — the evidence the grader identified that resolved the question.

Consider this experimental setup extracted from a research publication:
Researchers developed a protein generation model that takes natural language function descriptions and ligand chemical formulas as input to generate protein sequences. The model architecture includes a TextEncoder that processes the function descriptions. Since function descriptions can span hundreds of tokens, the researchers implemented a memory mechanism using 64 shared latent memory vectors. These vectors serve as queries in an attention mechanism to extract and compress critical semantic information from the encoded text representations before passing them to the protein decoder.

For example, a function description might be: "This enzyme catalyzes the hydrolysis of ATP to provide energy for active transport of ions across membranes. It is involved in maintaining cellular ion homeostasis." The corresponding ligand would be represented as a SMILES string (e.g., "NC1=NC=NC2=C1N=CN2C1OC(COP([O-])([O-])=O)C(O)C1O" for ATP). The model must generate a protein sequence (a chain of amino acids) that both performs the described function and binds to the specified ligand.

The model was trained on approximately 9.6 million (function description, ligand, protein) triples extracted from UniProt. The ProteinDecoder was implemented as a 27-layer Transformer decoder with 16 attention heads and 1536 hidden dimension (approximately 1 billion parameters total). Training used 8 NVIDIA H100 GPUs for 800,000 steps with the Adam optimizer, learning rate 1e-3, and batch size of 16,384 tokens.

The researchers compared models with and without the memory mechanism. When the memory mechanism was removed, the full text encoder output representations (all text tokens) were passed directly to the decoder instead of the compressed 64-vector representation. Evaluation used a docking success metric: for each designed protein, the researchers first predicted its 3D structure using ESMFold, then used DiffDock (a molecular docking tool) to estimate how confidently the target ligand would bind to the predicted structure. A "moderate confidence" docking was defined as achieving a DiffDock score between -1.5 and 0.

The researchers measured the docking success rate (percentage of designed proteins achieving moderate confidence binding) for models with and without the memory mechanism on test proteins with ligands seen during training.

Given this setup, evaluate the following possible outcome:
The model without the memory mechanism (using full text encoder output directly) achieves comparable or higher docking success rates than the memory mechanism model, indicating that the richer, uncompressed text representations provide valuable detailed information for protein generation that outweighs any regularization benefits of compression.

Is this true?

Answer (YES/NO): NO